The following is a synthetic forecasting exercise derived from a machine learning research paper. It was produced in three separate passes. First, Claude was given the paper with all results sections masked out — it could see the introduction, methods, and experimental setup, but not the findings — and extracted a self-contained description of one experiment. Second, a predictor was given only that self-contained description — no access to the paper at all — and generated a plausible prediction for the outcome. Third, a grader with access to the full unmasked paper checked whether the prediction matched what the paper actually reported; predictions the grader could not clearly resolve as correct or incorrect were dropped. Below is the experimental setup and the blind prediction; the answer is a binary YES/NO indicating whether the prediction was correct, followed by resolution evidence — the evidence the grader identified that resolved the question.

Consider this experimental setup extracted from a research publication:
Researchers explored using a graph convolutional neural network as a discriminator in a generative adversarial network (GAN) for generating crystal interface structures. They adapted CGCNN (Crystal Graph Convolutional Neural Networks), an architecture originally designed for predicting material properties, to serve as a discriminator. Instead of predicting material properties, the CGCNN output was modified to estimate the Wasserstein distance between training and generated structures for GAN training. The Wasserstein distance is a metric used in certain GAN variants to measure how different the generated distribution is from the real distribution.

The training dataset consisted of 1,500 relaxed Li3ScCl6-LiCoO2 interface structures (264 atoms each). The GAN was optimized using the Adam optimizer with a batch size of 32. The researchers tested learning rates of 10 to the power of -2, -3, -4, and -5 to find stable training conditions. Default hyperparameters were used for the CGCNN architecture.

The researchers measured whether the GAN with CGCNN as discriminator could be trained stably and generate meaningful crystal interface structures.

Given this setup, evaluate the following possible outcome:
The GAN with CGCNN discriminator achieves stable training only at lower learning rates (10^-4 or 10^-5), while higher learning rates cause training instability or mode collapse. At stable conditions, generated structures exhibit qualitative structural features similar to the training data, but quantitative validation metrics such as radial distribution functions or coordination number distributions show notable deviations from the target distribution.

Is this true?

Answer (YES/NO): NO